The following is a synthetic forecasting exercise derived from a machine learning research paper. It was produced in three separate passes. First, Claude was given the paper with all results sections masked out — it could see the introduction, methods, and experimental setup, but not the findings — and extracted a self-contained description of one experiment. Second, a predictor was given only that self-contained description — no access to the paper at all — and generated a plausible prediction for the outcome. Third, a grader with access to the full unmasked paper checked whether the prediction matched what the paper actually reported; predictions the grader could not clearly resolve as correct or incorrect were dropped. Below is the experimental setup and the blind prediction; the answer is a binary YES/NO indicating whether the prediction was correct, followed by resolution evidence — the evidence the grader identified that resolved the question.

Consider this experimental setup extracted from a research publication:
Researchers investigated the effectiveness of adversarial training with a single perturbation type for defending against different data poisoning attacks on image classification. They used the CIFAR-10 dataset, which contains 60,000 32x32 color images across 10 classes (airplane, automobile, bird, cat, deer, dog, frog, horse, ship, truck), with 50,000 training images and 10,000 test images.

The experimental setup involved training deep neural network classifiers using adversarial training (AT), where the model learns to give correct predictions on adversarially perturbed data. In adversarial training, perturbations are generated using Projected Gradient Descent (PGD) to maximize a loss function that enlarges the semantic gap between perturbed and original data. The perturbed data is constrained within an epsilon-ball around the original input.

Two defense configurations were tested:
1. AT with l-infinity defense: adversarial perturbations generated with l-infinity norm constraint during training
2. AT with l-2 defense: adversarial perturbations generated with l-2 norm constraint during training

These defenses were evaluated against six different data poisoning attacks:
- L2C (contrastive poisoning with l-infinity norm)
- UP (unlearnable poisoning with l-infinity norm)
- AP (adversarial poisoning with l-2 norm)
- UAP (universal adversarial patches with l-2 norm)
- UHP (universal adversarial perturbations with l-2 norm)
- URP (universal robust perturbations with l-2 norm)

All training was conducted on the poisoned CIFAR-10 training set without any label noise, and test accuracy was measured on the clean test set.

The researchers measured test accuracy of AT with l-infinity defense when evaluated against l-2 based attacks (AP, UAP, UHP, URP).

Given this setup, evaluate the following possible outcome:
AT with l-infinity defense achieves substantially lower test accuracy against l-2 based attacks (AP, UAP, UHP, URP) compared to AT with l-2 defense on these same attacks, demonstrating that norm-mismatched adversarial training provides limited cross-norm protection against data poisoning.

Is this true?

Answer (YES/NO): YES